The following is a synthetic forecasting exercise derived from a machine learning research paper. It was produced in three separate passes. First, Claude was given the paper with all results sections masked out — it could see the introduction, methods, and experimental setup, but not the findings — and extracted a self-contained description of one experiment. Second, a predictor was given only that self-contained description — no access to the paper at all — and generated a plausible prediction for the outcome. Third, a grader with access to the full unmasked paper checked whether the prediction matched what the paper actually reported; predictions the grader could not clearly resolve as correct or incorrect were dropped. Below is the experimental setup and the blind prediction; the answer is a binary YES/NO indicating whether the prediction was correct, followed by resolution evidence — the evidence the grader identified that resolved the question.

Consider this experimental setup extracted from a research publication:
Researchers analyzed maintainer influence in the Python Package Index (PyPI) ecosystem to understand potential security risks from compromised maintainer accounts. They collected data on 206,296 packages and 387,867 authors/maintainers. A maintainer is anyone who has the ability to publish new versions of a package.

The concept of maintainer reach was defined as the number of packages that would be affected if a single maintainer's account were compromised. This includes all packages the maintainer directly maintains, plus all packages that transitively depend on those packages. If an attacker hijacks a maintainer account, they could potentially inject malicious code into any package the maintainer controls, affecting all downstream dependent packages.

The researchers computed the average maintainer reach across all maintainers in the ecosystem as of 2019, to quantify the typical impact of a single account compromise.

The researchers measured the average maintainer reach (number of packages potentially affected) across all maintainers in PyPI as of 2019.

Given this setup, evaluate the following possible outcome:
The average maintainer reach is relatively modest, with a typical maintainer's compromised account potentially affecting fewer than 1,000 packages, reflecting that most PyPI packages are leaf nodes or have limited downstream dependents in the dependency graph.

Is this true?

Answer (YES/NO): YES